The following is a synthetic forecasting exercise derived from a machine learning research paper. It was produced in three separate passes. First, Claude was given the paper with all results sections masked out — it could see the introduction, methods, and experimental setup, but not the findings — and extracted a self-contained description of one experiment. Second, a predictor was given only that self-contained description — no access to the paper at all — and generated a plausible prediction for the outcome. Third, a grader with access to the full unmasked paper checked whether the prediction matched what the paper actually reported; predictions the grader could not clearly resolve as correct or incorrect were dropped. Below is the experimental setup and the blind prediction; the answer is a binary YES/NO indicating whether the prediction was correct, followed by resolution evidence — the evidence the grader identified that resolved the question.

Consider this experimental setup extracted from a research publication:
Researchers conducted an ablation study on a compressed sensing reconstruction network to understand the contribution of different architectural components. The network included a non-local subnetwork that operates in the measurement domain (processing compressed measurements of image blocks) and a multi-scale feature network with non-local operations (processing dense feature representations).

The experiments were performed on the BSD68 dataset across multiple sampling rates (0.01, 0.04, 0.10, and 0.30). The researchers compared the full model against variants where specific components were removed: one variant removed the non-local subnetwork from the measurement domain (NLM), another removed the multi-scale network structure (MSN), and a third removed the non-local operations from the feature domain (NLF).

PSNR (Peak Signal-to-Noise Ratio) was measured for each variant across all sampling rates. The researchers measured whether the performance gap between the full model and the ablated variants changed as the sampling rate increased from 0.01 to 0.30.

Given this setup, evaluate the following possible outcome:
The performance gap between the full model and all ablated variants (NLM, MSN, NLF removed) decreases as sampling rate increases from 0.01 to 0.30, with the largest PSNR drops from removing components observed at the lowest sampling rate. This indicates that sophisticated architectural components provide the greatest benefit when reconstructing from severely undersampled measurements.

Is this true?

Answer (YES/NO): NO